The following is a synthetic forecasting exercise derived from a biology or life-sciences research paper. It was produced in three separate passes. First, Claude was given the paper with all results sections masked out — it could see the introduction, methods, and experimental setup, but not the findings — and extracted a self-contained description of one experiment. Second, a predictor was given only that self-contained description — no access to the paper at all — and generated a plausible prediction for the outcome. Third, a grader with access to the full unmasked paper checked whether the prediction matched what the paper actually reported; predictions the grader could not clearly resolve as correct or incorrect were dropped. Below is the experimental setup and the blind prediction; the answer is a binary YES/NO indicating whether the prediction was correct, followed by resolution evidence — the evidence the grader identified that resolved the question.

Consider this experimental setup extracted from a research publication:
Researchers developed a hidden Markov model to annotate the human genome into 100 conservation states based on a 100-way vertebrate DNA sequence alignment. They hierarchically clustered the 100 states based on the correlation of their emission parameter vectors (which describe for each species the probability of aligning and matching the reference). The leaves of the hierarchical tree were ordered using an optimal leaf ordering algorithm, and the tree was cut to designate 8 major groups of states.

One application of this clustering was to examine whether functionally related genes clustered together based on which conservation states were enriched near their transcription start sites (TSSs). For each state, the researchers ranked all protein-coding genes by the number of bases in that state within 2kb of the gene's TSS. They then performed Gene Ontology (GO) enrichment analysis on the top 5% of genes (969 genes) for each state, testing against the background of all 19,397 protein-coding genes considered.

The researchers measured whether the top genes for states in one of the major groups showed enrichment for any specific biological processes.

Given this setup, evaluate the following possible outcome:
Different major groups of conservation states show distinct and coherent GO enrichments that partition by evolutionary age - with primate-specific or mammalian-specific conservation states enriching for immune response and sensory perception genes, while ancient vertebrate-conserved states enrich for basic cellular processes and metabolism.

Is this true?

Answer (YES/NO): NO